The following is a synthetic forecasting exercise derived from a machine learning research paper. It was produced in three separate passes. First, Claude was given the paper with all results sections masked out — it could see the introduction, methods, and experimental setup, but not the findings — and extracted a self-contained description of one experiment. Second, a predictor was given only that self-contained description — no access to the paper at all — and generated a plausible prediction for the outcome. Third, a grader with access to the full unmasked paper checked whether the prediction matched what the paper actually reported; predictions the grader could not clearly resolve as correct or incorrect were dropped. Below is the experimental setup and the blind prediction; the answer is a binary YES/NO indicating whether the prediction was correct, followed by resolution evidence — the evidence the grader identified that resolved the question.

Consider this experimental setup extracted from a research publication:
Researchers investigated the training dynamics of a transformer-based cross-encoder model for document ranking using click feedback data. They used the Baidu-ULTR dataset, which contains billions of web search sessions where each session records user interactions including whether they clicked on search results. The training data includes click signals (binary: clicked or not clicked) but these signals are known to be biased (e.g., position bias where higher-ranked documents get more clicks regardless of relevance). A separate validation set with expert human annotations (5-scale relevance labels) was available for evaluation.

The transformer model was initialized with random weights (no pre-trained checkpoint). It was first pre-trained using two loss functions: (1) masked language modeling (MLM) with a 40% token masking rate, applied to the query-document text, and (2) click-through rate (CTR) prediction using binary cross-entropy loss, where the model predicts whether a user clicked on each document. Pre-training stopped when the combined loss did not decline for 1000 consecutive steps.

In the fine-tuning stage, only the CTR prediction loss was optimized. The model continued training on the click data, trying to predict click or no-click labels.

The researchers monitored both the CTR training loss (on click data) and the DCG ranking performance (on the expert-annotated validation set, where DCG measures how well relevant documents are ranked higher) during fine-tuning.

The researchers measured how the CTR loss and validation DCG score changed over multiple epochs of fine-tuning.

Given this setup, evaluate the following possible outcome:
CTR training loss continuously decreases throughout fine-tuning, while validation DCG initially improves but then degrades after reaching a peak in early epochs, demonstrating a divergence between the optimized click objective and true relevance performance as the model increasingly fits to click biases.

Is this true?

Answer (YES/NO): NO